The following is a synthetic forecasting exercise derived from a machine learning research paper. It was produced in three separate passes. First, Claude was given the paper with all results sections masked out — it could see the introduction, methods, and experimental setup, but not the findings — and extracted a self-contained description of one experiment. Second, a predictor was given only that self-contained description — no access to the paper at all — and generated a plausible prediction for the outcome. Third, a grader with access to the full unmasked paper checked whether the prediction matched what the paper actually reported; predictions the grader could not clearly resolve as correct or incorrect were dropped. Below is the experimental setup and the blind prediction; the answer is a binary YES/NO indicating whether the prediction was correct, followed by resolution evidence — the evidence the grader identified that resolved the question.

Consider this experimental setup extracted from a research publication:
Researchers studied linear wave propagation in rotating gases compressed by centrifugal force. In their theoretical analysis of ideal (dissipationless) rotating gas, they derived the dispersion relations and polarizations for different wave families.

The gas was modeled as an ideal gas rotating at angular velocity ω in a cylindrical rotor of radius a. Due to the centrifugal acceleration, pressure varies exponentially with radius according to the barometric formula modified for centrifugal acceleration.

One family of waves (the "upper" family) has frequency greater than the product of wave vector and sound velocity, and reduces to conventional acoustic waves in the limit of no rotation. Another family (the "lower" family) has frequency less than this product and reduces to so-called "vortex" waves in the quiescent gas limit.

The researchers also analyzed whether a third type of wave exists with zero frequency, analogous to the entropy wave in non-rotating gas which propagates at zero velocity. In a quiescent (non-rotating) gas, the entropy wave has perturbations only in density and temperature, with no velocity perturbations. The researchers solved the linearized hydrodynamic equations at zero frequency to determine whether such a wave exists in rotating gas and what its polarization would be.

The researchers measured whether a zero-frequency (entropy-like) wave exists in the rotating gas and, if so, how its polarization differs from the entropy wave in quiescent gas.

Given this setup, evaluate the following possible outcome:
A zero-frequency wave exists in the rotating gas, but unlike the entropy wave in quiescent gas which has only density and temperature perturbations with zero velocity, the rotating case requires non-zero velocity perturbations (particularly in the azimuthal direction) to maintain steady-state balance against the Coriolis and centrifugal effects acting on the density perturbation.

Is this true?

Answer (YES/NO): YES